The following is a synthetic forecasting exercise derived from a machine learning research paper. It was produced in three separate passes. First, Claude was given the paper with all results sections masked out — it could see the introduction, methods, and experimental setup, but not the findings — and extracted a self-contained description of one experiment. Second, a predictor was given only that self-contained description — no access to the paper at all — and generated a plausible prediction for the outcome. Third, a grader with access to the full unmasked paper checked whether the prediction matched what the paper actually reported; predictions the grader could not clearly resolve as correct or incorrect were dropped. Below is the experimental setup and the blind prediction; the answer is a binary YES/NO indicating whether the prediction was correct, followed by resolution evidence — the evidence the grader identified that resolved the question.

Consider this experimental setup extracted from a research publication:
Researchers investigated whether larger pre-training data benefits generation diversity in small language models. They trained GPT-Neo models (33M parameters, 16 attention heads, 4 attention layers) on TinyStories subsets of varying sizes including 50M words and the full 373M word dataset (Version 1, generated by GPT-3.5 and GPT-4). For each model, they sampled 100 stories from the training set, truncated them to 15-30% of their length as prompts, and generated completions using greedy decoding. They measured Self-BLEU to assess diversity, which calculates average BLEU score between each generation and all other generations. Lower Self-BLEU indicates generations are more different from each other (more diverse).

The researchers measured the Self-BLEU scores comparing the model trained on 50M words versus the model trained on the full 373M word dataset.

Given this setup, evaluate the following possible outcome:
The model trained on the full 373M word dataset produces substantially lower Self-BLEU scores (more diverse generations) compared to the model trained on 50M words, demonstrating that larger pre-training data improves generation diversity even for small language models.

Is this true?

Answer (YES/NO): NO